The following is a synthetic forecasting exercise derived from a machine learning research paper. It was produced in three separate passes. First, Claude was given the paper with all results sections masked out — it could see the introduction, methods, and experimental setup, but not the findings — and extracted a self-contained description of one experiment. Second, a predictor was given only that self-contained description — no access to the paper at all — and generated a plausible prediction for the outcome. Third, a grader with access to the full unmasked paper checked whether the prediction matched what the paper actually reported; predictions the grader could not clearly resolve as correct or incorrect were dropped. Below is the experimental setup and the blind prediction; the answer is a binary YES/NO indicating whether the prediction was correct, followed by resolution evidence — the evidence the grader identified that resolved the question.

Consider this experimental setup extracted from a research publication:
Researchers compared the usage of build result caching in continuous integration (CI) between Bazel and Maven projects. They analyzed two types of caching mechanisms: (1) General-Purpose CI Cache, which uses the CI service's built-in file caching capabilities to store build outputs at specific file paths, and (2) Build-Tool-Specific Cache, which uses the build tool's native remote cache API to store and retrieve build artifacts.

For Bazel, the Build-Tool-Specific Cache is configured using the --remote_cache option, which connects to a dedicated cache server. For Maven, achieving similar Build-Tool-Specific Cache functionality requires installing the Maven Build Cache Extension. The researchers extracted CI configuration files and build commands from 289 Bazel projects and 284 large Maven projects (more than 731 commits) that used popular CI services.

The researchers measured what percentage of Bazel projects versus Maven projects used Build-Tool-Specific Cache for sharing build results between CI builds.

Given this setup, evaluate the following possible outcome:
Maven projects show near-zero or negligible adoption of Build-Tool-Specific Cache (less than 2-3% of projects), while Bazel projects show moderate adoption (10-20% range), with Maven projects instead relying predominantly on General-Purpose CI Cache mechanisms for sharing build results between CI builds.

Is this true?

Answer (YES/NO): NO